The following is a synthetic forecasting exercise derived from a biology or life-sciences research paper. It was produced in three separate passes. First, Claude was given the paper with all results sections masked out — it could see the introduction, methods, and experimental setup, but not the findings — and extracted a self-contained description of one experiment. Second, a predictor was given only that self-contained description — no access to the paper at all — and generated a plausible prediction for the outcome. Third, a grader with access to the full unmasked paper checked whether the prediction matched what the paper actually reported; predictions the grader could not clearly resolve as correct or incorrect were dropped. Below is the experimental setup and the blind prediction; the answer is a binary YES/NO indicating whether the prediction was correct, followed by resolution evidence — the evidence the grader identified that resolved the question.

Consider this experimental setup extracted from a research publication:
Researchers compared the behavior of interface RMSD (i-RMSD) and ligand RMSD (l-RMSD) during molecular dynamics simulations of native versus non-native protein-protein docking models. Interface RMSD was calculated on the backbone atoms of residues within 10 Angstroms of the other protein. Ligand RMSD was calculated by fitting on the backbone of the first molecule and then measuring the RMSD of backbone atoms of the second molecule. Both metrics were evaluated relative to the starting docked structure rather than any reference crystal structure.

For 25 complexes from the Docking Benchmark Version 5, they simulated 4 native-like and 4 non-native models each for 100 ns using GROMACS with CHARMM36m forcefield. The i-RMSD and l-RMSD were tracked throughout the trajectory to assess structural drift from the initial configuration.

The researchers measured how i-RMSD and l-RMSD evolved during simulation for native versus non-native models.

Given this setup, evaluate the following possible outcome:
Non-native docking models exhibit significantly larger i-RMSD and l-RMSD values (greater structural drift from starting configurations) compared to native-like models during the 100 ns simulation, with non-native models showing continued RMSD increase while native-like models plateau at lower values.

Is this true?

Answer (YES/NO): YES